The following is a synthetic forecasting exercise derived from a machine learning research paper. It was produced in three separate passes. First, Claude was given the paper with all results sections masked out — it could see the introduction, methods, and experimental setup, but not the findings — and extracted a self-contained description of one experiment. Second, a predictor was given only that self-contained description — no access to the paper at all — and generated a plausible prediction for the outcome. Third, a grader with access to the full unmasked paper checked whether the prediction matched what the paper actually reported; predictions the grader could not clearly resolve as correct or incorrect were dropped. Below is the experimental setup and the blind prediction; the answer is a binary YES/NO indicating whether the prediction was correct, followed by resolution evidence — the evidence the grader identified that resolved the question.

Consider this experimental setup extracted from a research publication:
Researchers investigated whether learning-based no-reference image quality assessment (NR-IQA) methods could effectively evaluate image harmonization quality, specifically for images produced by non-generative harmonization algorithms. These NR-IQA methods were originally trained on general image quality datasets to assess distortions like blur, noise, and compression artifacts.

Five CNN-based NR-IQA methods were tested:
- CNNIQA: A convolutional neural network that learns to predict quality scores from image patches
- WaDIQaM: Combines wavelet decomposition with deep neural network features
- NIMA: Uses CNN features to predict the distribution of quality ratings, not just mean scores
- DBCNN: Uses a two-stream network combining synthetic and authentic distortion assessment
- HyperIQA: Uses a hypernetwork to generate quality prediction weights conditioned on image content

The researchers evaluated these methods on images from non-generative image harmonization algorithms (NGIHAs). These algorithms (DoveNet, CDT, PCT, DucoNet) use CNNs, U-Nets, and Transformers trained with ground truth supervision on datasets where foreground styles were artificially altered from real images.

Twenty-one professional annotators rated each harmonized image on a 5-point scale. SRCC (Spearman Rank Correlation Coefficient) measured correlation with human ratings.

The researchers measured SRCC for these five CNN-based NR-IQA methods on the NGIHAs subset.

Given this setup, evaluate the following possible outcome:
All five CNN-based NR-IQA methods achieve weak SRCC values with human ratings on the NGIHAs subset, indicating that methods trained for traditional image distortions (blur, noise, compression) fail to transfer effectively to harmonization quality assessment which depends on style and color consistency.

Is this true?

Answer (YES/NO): YES